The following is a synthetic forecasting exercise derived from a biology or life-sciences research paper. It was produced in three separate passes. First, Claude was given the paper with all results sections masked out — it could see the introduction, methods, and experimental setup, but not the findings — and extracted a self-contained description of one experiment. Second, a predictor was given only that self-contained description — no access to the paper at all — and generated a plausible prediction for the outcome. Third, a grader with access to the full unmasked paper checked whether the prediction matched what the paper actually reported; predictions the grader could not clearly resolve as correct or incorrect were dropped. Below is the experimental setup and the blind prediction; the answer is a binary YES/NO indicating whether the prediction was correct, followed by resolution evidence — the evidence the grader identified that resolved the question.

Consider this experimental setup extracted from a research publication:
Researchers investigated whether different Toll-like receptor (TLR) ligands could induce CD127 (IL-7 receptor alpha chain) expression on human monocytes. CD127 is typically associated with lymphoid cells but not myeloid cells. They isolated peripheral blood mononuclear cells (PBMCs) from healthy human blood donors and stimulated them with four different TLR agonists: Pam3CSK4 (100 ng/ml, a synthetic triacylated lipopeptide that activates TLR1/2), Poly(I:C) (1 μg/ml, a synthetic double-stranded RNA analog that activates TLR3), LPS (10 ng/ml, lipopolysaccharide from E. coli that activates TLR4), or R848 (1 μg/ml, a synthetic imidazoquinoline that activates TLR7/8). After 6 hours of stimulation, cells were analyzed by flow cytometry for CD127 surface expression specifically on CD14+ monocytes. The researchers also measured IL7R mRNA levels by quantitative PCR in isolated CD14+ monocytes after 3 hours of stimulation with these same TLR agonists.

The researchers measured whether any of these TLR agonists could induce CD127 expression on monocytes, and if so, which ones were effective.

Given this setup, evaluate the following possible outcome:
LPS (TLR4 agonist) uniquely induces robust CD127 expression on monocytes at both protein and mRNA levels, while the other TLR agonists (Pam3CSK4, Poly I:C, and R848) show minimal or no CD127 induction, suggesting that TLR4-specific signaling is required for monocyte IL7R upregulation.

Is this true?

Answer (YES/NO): NO